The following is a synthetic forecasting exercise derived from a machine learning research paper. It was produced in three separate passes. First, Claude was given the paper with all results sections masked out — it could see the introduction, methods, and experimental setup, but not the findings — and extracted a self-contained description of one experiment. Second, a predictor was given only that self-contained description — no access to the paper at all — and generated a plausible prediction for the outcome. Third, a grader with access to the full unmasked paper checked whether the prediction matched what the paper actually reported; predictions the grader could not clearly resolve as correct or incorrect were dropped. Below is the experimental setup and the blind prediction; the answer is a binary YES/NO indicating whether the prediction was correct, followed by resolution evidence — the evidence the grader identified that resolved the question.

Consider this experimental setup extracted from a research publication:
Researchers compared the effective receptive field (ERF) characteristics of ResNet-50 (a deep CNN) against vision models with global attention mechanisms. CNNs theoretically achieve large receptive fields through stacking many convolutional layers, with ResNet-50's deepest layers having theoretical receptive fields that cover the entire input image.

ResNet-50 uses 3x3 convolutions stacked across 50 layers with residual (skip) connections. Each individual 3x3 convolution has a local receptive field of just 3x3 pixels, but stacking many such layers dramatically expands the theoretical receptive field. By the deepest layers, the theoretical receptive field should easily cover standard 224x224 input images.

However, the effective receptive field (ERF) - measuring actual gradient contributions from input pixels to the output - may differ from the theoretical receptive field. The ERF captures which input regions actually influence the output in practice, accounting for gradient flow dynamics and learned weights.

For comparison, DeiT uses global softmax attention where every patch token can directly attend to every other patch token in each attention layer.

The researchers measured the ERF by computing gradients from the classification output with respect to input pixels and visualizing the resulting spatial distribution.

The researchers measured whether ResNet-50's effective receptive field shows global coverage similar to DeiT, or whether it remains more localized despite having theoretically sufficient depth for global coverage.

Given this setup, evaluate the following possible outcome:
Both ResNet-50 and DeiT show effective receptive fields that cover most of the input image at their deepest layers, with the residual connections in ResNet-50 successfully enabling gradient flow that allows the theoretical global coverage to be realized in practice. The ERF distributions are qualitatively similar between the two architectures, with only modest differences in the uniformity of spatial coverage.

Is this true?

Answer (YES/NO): NO